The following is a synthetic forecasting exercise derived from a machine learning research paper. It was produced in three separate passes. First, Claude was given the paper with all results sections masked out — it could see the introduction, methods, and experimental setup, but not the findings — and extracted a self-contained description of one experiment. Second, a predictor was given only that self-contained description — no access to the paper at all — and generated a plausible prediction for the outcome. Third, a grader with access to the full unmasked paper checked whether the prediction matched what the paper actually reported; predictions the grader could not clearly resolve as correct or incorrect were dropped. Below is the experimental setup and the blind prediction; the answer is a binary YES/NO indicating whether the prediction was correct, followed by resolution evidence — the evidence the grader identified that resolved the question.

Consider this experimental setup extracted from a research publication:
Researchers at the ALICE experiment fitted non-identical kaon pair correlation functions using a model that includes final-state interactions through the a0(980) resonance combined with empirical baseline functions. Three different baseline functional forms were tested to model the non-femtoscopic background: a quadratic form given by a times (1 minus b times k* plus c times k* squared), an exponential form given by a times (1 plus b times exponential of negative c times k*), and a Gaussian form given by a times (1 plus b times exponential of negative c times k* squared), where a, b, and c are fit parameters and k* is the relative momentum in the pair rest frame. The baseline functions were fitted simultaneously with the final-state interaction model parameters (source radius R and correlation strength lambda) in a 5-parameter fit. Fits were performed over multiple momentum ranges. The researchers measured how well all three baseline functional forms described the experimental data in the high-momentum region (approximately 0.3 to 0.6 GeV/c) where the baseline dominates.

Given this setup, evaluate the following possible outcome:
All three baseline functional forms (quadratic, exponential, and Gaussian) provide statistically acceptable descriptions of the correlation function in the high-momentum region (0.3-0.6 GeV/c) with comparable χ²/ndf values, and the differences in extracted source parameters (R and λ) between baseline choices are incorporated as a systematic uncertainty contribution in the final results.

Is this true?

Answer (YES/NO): YES